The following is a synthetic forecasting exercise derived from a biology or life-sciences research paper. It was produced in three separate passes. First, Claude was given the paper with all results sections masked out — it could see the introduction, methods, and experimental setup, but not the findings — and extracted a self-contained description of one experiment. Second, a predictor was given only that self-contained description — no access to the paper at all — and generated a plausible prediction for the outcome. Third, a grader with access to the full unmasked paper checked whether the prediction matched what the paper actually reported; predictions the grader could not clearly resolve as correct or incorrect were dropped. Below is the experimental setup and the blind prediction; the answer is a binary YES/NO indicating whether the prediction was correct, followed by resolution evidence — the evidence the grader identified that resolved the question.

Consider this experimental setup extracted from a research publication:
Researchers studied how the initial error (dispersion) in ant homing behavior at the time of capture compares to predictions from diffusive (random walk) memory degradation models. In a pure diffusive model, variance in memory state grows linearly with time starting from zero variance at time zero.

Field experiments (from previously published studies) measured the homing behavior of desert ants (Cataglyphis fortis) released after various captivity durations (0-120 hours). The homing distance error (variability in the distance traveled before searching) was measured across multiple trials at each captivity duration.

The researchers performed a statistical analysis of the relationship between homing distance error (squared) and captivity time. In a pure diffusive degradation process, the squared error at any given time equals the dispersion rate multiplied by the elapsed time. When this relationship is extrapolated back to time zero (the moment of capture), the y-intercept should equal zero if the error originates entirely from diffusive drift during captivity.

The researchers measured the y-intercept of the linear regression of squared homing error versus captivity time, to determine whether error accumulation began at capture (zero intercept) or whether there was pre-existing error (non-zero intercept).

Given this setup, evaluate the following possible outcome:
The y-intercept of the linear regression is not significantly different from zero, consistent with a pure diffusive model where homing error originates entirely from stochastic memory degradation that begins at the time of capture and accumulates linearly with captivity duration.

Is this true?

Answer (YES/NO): YES